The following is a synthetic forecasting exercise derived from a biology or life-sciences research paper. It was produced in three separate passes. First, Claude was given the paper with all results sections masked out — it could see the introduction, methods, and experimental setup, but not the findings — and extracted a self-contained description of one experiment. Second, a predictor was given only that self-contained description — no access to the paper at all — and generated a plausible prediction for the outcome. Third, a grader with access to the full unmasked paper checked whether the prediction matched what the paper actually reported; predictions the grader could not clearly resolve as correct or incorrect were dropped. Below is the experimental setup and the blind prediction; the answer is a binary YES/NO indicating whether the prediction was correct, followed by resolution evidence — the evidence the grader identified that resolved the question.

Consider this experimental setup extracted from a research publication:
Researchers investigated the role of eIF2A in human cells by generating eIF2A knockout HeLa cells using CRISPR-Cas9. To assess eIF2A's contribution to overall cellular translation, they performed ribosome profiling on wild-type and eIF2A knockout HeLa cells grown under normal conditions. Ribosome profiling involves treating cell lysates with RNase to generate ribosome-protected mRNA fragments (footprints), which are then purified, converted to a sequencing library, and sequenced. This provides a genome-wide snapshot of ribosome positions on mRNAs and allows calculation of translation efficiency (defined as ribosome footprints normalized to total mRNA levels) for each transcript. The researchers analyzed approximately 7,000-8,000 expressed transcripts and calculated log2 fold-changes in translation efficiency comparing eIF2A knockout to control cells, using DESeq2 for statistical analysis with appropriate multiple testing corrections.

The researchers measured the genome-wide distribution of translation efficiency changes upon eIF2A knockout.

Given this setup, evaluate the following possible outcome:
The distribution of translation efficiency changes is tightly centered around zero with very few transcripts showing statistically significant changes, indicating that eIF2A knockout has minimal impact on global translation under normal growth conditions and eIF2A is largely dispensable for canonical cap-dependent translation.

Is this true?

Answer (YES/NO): YES